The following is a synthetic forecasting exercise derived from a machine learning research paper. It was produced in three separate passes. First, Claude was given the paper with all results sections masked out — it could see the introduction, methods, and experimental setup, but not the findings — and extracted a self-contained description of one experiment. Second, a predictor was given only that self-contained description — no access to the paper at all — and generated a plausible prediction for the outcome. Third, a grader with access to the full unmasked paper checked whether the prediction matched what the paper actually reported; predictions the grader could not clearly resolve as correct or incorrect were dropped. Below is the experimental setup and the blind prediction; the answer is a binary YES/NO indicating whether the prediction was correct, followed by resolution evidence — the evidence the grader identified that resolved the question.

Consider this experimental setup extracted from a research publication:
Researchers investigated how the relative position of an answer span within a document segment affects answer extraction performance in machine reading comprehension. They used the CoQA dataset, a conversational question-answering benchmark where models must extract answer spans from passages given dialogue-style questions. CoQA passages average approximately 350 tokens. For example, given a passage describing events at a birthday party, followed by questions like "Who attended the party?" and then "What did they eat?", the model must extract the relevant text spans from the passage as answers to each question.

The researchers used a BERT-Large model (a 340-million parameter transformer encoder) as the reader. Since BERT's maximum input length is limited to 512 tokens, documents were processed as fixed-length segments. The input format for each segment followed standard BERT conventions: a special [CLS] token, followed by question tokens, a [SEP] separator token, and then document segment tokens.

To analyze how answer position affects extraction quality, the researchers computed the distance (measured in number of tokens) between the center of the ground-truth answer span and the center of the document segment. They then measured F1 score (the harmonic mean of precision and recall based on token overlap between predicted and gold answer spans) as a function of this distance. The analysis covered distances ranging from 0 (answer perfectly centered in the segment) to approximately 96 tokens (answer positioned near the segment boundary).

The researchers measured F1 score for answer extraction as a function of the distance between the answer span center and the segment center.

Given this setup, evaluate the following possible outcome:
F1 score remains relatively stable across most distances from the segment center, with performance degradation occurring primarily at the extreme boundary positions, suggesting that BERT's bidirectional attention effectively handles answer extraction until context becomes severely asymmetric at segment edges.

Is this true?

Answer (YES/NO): NO